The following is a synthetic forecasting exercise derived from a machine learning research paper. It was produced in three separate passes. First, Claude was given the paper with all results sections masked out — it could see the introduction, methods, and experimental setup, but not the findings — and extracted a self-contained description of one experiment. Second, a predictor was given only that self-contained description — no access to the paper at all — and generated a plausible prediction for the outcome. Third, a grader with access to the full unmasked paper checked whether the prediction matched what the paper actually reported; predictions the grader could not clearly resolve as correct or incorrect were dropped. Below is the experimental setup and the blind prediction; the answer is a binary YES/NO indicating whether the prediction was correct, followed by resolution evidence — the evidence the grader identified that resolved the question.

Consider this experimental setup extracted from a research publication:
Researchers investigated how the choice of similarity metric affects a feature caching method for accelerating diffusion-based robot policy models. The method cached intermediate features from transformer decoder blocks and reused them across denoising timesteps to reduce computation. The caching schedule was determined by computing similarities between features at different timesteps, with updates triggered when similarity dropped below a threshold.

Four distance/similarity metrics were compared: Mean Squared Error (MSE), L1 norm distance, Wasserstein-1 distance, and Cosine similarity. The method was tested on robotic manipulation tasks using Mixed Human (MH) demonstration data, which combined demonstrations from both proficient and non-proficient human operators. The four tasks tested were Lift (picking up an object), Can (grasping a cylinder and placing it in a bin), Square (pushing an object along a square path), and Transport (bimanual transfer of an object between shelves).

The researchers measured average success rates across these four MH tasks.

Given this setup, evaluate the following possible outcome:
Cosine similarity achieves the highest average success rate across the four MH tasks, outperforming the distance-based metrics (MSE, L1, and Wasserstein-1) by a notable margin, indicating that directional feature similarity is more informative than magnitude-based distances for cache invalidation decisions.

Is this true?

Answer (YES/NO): YES